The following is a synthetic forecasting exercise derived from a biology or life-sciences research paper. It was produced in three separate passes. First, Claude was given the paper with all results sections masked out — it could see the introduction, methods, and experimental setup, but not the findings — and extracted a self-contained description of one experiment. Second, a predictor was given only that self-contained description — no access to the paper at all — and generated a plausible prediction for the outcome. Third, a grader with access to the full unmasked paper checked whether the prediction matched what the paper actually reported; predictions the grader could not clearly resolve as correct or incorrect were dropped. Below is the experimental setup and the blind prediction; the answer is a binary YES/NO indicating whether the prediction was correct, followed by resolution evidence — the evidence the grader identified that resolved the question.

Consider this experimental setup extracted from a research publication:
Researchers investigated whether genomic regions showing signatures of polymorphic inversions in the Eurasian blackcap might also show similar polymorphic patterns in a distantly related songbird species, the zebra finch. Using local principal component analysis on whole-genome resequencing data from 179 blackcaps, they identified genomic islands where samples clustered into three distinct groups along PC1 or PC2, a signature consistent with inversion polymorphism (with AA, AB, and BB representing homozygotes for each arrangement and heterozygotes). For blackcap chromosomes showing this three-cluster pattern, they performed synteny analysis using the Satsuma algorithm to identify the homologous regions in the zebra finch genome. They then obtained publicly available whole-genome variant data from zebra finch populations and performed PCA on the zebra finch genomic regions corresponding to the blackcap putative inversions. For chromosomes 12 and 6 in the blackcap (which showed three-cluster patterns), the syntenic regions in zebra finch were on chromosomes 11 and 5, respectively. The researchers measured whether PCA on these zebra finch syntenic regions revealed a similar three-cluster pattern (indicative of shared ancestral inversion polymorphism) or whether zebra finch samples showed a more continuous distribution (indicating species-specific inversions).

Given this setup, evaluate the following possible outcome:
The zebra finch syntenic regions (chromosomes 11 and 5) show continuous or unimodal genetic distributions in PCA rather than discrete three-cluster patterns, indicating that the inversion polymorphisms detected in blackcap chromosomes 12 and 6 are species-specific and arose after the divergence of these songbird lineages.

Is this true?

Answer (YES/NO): NO